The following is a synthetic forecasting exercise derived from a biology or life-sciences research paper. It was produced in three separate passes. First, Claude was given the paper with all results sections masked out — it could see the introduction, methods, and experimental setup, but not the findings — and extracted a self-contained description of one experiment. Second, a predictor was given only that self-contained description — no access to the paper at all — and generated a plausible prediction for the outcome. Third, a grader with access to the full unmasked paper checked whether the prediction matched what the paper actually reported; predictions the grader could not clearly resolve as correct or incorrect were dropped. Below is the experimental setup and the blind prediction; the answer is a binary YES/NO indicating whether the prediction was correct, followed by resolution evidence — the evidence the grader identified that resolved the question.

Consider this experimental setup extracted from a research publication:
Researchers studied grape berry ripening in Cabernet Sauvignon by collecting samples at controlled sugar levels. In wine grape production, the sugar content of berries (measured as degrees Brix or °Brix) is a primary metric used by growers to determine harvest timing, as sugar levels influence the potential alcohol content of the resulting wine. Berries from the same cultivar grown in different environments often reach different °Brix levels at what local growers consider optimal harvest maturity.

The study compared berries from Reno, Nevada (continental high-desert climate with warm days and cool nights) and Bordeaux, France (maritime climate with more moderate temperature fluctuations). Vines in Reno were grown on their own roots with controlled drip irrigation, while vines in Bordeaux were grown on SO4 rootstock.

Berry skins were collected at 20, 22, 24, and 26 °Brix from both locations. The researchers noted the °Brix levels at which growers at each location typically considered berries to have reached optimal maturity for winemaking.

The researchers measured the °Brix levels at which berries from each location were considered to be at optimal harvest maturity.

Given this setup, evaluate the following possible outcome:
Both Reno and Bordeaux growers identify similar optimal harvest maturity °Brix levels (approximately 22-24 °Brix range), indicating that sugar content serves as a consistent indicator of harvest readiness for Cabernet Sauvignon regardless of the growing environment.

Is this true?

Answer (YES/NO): NO